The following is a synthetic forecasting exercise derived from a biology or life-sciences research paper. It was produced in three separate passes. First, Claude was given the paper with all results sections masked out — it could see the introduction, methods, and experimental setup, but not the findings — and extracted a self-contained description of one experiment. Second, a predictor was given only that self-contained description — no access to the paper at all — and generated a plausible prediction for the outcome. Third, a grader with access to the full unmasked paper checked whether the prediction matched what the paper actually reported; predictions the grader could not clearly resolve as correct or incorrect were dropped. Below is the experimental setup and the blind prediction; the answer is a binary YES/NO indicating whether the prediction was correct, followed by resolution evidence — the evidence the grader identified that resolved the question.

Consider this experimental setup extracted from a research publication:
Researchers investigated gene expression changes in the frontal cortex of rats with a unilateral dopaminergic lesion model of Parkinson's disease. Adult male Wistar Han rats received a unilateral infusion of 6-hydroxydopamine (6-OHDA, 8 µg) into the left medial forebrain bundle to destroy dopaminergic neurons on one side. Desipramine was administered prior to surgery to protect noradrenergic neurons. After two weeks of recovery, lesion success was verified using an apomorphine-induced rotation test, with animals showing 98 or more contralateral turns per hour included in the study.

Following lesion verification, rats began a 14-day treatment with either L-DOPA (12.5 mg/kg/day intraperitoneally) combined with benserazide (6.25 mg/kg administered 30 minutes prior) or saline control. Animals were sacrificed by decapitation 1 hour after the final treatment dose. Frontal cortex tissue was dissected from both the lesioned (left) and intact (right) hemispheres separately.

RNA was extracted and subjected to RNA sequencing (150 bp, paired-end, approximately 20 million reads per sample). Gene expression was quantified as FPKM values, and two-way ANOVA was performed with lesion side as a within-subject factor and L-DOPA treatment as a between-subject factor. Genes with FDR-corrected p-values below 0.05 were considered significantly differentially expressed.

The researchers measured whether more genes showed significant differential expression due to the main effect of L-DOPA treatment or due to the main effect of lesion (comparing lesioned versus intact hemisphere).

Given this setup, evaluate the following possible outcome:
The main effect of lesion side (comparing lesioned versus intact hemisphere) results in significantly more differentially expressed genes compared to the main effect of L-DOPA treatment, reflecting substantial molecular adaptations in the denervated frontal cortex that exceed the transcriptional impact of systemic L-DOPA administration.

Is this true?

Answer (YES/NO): NO